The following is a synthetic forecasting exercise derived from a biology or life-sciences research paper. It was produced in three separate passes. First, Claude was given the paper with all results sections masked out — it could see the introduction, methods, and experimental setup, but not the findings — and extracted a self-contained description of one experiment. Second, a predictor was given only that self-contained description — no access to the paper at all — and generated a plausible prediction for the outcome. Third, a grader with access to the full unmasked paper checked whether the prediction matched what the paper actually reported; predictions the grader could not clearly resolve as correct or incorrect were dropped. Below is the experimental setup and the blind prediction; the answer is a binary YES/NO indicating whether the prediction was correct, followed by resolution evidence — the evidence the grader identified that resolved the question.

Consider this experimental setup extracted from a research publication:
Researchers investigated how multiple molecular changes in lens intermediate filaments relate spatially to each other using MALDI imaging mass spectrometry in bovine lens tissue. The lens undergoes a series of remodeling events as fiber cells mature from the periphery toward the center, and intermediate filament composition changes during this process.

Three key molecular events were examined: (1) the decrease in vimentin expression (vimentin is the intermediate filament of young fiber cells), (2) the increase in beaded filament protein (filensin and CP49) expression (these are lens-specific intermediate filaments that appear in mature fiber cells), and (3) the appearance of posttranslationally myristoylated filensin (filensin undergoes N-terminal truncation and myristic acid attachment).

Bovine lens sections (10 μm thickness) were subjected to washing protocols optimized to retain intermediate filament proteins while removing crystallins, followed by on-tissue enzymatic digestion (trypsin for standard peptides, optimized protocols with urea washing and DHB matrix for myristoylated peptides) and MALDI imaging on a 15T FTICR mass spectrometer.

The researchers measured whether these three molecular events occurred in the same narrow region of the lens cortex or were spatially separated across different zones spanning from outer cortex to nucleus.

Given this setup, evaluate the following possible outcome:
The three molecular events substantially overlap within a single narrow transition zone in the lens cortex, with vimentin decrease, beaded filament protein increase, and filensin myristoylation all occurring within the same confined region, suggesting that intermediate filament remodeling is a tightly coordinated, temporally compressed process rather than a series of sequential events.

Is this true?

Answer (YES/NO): NO